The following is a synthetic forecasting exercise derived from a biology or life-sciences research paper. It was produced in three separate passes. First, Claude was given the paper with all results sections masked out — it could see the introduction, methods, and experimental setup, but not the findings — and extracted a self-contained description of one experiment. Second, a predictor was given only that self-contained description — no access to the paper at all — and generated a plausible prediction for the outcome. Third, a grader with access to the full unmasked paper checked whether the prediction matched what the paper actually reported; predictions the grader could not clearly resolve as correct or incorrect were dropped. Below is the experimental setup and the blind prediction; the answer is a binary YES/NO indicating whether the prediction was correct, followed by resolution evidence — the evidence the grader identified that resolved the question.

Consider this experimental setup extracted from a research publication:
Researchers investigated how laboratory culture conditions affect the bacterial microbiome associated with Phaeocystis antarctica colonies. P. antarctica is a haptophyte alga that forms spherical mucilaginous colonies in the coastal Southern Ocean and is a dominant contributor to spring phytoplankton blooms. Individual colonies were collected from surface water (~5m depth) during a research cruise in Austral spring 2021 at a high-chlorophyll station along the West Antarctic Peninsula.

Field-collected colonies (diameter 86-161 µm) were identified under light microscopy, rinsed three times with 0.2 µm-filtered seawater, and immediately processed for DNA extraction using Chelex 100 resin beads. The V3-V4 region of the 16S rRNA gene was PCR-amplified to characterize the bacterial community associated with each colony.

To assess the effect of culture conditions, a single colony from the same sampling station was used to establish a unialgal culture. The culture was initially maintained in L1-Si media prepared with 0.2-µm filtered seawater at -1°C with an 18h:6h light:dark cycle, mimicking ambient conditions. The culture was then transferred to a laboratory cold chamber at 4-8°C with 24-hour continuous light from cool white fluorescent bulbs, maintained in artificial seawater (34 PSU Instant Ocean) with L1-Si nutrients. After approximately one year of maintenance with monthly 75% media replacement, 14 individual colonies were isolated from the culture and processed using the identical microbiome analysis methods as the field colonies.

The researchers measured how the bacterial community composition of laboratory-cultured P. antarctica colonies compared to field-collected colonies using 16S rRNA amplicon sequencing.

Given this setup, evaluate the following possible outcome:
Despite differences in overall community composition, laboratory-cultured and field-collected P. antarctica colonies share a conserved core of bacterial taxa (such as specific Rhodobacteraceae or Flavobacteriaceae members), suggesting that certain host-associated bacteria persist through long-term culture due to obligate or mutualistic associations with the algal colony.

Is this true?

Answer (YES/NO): NO